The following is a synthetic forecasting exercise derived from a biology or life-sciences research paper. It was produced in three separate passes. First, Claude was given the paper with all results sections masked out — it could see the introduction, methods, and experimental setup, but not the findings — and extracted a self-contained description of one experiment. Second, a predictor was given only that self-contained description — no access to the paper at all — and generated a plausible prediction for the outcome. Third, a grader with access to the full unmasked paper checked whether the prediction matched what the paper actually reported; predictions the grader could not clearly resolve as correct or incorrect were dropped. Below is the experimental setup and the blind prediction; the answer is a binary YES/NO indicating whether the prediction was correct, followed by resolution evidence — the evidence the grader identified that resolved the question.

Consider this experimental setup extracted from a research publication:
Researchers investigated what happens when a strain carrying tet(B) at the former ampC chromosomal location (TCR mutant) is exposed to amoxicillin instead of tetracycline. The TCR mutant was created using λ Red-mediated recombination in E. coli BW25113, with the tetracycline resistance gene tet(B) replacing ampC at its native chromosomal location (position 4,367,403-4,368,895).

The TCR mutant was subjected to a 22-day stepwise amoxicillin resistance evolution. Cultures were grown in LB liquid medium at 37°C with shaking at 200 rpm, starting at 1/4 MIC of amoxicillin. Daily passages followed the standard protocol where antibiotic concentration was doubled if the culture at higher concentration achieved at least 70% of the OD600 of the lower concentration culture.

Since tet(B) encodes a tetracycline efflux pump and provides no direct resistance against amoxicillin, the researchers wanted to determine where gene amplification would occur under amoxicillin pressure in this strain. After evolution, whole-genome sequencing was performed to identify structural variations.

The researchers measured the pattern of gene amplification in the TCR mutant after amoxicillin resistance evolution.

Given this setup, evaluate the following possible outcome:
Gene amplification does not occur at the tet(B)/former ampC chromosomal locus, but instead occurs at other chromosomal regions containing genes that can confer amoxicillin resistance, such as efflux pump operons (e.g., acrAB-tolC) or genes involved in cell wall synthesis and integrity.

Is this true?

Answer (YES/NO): NO